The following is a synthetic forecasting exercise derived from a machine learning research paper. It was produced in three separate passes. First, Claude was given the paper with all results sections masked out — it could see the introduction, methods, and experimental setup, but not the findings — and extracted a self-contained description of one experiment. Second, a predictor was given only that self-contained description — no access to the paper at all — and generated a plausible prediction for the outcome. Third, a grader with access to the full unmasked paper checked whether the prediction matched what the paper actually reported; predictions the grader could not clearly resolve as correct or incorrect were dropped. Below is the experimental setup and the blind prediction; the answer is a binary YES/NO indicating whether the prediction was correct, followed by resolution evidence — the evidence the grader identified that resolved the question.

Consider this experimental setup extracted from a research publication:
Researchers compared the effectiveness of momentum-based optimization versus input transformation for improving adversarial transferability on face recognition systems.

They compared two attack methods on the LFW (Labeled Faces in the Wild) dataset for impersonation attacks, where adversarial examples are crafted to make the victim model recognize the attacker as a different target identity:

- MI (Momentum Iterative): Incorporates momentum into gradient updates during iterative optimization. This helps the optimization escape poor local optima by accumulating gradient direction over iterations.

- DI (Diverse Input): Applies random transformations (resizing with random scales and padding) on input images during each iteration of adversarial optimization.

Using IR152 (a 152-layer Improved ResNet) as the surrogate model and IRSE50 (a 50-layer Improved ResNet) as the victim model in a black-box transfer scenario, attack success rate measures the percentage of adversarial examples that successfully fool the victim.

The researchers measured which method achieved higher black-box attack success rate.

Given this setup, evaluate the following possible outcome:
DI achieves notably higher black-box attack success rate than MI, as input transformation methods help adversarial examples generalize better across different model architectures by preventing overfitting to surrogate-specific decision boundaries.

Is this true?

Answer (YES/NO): YES